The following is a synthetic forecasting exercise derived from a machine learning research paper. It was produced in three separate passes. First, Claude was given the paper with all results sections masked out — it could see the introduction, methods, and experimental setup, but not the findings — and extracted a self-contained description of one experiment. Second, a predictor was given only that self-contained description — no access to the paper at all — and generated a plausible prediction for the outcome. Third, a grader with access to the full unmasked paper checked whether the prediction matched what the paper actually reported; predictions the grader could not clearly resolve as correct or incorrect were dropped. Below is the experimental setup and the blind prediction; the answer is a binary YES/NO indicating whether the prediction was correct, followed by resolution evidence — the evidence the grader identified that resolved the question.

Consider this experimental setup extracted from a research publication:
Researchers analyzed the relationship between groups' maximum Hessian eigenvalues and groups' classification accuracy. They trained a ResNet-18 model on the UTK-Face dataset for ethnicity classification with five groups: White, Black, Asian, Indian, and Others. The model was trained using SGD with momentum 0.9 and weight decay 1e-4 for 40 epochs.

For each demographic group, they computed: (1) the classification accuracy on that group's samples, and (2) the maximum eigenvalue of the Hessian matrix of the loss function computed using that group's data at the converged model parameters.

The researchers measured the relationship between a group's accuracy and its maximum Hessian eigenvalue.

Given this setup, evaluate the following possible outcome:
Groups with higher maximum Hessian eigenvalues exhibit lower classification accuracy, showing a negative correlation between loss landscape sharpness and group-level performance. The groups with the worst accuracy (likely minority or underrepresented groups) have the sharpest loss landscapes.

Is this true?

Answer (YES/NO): YES